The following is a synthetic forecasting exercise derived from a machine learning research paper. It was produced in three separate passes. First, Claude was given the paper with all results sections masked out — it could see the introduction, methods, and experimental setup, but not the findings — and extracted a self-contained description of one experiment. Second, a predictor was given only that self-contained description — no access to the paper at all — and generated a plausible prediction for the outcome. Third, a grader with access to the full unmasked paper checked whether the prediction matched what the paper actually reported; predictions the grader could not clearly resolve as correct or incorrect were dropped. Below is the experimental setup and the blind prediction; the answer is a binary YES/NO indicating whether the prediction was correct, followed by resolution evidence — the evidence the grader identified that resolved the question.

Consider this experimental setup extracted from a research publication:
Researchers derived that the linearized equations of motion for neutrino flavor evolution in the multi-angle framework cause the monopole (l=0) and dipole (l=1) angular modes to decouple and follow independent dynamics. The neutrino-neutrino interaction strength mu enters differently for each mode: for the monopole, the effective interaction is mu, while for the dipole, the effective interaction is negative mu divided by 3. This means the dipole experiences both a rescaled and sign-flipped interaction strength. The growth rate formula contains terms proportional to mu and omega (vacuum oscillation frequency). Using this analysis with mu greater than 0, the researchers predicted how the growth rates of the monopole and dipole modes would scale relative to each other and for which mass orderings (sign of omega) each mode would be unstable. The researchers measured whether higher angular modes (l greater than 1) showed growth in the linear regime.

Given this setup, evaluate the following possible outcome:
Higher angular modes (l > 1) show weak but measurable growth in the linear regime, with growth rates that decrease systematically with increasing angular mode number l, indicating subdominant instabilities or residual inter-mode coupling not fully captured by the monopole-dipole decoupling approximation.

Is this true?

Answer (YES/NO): NO